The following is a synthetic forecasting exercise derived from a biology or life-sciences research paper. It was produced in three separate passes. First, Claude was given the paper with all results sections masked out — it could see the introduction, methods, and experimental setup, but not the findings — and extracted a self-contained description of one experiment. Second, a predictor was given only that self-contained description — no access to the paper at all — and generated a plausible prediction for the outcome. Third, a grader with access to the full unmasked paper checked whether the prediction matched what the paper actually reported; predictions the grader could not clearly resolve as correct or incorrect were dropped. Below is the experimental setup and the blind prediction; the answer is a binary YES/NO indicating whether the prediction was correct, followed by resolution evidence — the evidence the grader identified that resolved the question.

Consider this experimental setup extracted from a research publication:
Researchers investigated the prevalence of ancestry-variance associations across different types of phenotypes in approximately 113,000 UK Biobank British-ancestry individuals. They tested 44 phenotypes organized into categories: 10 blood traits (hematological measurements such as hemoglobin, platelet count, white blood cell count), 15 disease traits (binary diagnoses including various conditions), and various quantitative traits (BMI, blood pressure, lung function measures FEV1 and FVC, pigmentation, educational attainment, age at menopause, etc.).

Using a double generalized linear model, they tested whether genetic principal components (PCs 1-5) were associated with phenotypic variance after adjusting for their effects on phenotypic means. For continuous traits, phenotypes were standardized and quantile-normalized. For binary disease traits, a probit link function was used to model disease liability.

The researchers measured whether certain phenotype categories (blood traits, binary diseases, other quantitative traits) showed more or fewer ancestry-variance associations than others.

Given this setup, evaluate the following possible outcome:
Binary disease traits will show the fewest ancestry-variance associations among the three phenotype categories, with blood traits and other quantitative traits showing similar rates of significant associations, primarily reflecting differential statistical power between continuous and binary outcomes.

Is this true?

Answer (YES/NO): NO